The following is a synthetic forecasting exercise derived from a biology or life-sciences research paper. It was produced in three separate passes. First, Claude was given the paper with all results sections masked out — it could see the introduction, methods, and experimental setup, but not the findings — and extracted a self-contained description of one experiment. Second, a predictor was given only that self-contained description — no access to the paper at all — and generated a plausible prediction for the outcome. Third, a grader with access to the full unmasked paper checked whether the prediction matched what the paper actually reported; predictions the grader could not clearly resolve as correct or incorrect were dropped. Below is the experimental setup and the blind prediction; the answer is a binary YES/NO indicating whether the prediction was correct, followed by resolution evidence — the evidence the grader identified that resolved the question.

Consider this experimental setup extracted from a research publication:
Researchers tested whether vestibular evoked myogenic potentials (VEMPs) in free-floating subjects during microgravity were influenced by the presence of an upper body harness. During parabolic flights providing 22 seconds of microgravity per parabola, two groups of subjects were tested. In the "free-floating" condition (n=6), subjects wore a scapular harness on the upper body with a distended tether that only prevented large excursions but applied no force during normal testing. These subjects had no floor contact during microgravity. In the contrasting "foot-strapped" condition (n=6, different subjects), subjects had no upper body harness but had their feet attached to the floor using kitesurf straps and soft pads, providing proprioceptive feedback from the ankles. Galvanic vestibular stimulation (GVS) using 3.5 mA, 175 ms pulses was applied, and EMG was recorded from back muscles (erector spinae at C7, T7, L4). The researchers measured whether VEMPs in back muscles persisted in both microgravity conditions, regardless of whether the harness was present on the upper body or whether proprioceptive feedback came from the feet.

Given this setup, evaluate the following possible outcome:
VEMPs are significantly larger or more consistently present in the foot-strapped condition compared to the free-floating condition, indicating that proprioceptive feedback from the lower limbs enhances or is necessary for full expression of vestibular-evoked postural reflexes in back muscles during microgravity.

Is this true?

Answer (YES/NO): NO